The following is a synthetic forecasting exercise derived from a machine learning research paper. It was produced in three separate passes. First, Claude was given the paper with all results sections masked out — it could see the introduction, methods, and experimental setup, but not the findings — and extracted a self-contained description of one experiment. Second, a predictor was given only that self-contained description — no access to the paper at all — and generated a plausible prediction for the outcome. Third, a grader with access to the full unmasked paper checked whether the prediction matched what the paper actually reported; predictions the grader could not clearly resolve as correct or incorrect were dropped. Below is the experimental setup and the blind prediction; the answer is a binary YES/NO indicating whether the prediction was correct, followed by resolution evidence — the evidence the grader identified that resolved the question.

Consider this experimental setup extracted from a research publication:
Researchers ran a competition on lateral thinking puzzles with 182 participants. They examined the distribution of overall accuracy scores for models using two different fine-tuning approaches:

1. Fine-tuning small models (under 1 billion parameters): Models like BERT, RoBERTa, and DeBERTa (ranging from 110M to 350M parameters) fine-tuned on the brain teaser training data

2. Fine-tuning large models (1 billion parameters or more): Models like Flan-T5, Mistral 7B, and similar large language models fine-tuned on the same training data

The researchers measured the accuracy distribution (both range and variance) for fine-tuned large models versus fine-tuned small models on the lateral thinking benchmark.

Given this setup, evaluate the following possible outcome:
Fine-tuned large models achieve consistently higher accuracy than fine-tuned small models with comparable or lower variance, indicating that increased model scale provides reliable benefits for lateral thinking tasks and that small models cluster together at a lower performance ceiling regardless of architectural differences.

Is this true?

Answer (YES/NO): NO